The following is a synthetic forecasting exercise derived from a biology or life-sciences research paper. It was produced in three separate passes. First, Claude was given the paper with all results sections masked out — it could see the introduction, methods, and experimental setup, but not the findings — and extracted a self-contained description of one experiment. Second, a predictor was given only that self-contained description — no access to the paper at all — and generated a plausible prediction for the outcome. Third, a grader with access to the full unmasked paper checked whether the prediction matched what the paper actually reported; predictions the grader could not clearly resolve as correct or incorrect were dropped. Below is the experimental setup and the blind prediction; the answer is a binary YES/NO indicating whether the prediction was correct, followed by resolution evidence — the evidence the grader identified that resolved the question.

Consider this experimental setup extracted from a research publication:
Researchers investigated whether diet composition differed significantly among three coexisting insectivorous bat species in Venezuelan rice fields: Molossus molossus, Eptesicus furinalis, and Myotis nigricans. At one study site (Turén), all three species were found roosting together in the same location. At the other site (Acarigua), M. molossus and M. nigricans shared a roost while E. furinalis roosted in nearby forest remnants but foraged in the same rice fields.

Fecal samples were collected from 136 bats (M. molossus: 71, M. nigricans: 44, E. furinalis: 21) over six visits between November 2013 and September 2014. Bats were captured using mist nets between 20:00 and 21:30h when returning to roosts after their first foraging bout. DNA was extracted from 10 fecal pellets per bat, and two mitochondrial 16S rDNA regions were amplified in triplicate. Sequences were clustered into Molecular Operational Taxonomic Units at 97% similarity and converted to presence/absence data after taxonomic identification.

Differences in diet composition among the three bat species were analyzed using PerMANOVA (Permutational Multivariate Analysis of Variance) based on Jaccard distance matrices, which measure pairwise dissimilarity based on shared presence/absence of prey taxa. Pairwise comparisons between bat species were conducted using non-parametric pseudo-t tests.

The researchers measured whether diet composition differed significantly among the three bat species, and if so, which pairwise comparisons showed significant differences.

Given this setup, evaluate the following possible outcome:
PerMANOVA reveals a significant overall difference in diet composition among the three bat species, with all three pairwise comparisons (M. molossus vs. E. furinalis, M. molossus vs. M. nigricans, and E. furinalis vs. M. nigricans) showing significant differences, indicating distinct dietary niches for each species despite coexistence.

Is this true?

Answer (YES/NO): NO